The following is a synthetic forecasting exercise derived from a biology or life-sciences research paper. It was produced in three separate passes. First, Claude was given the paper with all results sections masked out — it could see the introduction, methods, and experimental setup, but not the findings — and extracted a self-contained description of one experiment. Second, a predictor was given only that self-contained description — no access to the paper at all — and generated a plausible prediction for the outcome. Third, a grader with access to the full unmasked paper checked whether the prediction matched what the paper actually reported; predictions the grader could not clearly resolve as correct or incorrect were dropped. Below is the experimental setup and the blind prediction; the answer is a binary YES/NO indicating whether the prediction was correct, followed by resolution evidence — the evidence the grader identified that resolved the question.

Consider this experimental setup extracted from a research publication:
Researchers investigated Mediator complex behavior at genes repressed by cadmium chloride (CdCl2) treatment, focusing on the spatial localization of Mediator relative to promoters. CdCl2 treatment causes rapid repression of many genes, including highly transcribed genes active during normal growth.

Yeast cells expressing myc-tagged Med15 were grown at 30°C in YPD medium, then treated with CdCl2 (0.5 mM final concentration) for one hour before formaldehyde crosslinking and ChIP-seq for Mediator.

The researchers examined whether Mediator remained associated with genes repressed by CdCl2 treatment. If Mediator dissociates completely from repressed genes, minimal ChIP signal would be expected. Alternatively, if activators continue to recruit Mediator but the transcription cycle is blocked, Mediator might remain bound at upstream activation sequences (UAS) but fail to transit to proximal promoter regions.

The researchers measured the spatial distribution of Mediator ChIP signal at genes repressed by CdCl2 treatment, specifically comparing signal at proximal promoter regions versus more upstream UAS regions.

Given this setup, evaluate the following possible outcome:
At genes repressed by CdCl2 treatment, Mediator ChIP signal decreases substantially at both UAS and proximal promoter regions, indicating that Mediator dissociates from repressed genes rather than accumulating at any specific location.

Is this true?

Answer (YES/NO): NO